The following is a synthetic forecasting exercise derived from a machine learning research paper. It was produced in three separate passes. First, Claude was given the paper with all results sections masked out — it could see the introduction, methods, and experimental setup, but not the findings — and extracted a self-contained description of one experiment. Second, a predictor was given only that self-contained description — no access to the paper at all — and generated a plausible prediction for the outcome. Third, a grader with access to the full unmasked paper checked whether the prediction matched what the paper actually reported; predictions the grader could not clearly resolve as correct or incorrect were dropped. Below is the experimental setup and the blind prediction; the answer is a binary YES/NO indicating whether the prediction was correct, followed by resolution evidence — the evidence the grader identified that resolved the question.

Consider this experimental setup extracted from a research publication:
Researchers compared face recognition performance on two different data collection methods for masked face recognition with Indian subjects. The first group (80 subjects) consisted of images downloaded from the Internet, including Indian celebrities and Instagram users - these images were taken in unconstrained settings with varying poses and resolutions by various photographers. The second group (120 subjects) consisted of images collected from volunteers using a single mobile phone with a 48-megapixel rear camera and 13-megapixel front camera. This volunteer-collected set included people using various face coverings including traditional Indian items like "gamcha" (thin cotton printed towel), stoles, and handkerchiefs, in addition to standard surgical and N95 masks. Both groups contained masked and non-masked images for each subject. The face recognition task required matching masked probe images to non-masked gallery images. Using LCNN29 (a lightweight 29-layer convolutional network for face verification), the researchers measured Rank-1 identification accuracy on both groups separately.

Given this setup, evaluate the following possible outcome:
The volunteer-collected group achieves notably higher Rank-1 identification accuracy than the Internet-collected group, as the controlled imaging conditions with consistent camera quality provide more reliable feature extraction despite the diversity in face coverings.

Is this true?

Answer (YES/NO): YES